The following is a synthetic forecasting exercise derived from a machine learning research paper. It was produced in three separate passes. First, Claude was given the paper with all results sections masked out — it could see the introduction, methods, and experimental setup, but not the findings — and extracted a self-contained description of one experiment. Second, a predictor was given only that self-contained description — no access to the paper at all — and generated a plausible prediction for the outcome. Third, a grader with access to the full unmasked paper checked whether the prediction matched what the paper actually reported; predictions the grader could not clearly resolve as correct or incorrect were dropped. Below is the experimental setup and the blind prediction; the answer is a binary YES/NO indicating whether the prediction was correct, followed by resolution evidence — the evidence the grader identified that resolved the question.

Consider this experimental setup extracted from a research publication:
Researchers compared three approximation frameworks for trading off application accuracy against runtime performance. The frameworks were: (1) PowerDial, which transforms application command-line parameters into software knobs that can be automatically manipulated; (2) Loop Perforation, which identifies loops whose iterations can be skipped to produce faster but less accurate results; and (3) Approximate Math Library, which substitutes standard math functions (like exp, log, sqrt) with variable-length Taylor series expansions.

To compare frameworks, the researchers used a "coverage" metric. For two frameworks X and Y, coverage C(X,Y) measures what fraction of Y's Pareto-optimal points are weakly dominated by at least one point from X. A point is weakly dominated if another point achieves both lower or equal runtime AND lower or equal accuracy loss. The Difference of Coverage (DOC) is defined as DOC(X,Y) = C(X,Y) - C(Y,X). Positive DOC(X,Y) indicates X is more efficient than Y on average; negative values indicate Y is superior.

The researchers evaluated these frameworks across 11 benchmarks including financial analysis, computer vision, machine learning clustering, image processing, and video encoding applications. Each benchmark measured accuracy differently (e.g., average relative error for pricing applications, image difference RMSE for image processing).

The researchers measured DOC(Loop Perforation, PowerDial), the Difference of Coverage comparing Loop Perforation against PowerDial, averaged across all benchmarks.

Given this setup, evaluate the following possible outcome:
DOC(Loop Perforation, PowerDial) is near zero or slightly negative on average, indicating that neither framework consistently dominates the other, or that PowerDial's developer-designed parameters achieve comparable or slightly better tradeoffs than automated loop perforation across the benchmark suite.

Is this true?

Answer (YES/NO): YES